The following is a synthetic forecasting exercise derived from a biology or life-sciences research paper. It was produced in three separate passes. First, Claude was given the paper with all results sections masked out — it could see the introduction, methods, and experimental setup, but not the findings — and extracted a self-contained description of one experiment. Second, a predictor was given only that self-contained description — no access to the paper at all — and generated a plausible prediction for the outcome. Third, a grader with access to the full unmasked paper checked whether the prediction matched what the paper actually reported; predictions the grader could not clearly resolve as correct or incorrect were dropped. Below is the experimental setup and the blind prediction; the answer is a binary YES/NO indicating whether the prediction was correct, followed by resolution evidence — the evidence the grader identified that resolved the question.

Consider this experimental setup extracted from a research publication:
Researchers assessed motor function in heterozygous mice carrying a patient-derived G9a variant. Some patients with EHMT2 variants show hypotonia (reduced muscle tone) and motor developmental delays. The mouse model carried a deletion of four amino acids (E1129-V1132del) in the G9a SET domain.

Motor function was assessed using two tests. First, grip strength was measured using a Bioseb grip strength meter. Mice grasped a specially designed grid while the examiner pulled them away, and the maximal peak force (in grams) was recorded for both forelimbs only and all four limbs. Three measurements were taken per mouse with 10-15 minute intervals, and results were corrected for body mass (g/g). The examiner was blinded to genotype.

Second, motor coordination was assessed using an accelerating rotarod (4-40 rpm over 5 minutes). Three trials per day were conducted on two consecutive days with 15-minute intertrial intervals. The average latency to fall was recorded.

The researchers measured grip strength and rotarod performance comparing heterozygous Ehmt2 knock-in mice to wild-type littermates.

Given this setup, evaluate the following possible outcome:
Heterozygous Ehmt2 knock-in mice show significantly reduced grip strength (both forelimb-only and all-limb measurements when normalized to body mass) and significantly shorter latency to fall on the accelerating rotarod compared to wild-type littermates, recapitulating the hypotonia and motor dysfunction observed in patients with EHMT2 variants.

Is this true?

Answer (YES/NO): NO